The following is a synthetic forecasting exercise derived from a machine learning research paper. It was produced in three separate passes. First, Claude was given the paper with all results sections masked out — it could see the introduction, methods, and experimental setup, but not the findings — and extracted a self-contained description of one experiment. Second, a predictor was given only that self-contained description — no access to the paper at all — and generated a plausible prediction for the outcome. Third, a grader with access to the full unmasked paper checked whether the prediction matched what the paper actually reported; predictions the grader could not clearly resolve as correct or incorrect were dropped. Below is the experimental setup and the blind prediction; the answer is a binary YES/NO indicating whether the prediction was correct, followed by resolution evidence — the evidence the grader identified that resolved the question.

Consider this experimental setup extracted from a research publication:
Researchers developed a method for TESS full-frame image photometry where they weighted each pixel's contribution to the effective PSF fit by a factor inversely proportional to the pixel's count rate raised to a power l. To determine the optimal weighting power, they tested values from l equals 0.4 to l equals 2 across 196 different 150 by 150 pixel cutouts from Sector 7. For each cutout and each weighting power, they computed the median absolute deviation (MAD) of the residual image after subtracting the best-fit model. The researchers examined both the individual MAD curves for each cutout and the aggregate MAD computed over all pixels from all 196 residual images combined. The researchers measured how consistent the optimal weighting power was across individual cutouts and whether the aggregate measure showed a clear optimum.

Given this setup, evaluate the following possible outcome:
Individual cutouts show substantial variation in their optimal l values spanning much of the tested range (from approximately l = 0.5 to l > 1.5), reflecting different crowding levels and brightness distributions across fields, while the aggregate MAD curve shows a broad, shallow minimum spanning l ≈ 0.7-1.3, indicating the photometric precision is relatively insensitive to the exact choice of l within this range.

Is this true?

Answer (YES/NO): NO